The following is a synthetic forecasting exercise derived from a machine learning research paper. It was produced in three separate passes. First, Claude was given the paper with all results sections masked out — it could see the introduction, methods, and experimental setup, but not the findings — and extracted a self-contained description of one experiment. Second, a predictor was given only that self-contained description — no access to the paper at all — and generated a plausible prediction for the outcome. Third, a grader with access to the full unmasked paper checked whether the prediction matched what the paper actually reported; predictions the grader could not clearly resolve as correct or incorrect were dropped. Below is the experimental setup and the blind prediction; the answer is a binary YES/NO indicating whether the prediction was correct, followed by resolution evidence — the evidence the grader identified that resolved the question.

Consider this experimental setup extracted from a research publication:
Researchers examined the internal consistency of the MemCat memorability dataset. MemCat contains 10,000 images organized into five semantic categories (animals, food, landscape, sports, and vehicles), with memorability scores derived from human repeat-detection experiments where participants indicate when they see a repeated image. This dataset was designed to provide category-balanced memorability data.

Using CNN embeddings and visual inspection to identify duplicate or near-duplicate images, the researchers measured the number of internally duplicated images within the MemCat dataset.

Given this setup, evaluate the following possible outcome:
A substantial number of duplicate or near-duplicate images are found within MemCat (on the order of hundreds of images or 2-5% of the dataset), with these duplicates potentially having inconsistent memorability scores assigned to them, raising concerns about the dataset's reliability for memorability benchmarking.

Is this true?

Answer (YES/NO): NO